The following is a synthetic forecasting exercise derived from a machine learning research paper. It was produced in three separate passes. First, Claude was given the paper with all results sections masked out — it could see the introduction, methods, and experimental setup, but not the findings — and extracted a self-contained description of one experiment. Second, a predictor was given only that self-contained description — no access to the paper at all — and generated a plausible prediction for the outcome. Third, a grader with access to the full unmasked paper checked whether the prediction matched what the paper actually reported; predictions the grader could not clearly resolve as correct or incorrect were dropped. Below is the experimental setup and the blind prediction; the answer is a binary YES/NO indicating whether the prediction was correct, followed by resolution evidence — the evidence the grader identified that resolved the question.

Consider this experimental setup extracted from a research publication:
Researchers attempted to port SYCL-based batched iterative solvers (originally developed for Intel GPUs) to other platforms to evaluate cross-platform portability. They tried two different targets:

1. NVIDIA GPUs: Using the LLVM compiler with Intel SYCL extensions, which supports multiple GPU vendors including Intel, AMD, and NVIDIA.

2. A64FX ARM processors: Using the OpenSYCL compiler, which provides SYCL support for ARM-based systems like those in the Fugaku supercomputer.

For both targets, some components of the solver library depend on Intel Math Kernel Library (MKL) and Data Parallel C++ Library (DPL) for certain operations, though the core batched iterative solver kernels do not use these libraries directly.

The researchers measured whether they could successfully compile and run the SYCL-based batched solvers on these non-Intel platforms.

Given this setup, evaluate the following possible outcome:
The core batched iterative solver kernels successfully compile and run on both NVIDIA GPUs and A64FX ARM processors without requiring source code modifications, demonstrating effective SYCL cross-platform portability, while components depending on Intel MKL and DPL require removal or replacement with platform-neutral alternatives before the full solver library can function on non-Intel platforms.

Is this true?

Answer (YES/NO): NO